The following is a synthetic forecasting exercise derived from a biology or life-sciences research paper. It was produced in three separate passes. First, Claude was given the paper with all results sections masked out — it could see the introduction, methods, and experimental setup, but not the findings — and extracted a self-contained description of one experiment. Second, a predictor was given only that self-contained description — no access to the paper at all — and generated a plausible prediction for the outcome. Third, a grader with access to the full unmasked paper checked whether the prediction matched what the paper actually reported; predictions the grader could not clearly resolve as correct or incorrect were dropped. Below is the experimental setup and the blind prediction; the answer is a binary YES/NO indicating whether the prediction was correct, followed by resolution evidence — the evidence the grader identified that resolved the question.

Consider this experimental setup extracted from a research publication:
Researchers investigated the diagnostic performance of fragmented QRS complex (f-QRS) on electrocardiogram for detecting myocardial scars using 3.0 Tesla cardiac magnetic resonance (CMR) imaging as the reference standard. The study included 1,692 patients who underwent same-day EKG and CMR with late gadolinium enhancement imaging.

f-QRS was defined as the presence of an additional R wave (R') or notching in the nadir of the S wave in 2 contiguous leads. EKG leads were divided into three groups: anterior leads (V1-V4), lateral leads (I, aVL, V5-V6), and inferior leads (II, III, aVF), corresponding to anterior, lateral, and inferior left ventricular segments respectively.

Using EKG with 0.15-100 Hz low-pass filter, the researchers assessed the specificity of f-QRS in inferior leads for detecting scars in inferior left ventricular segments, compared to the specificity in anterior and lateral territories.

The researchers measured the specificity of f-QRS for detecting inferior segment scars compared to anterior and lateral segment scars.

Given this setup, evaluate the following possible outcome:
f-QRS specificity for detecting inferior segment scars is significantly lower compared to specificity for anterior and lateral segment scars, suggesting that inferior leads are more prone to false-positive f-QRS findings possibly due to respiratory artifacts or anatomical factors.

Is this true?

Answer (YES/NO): YES